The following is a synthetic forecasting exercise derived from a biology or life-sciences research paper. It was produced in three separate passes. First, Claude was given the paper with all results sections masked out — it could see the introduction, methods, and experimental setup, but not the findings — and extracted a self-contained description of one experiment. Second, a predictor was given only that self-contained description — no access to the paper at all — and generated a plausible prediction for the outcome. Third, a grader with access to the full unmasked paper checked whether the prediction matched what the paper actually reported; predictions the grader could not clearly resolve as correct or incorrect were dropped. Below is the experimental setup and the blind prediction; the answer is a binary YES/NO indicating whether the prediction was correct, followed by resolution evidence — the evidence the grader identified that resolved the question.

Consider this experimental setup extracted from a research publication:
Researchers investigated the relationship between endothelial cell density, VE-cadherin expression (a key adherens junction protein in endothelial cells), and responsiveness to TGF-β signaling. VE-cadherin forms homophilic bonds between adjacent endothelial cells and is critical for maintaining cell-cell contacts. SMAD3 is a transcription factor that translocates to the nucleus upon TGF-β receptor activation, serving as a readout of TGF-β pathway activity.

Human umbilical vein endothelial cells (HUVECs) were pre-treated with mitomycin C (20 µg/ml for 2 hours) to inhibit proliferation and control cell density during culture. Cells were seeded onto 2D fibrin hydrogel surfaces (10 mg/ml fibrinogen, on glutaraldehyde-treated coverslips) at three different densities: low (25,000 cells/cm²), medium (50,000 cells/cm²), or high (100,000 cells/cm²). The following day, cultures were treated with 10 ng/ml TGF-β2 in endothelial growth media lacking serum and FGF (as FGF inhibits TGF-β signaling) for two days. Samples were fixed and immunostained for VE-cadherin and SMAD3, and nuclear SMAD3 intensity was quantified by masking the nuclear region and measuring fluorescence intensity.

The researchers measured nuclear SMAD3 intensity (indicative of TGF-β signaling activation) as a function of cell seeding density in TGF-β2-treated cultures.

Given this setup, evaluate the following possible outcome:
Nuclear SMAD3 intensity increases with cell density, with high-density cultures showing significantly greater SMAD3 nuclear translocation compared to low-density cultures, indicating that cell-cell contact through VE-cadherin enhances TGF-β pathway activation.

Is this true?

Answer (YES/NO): NO